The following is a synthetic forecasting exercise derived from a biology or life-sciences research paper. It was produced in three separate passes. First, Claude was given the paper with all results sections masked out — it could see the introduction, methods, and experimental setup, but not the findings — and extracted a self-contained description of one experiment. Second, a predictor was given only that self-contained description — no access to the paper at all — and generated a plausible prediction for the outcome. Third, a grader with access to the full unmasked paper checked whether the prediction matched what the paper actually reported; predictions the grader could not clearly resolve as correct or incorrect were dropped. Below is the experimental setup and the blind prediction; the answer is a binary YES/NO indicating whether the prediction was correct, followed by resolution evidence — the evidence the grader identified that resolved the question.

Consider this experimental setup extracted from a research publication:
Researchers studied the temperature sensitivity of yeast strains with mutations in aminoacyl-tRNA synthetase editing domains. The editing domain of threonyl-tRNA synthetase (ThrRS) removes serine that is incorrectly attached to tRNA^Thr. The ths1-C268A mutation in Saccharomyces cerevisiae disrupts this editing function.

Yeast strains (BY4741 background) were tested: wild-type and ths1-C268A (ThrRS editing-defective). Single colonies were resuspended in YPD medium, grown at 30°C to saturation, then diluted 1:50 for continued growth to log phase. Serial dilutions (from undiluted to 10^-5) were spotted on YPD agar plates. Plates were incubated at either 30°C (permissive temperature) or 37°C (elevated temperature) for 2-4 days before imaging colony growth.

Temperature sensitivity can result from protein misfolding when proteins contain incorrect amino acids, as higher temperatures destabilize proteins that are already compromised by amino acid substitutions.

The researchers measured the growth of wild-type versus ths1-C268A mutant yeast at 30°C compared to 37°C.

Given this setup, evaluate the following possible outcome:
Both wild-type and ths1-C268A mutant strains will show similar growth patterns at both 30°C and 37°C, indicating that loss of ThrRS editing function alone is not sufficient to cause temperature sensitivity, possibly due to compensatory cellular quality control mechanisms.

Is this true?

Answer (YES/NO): NO